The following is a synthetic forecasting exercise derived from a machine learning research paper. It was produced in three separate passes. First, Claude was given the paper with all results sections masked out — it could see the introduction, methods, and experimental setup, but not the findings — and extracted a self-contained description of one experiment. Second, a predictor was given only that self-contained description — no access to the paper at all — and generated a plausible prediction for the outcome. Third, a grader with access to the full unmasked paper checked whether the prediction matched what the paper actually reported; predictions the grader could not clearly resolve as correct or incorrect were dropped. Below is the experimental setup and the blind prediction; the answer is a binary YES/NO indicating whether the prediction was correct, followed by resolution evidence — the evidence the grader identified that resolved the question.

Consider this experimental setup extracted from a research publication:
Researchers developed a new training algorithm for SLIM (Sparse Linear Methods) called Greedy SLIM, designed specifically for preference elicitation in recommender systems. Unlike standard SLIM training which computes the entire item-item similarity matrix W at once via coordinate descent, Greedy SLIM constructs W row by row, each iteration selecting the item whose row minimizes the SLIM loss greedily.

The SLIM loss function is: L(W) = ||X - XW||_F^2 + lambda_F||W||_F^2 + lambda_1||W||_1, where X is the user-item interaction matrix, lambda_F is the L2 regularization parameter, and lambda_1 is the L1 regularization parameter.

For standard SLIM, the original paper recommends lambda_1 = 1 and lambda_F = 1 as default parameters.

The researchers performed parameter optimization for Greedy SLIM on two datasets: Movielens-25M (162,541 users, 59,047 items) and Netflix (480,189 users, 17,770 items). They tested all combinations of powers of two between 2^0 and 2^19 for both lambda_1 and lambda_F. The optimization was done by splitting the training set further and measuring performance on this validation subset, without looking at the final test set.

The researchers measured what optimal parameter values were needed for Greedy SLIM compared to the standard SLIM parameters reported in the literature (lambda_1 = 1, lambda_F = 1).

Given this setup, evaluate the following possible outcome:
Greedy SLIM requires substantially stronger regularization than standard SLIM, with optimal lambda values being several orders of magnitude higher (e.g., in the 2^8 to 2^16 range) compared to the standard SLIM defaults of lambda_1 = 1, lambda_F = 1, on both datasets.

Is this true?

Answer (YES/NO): YES